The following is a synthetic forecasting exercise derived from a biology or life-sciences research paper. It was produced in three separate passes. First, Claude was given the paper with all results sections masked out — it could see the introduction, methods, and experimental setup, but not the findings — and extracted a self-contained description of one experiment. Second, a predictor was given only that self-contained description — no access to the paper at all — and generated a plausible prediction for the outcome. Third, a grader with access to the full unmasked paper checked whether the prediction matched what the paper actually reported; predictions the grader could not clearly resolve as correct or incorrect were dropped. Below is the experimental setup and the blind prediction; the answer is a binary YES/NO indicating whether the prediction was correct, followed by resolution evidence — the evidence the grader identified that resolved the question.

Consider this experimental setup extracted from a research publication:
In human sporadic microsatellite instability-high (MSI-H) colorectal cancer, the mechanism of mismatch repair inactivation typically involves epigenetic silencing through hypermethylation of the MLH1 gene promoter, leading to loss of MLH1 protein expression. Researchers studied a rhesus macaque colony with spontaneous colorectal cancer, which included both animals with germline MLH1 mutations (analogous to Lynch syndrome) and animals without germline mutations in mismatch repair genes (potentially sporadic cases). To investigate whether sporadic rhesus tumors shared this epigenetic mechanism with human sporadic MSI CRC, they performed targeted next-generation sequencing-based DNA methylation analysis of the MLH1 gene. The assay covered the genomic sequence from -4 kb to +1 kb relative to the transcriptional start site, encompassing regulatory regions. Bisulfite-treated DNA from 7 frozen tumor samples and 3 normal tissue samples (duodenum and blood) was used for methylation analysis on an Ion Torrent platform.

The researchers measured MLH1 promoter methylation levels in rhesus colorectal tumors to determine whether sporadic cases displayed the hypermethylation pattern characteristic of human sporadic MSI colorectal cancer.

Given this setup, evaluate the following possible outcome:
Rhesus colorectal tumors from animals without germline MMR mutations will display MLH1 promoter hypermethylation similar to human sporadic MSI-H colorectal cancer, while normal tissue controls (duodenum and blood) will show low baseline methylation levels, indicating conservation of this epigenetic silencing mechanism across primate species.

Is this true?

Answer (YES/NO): YES